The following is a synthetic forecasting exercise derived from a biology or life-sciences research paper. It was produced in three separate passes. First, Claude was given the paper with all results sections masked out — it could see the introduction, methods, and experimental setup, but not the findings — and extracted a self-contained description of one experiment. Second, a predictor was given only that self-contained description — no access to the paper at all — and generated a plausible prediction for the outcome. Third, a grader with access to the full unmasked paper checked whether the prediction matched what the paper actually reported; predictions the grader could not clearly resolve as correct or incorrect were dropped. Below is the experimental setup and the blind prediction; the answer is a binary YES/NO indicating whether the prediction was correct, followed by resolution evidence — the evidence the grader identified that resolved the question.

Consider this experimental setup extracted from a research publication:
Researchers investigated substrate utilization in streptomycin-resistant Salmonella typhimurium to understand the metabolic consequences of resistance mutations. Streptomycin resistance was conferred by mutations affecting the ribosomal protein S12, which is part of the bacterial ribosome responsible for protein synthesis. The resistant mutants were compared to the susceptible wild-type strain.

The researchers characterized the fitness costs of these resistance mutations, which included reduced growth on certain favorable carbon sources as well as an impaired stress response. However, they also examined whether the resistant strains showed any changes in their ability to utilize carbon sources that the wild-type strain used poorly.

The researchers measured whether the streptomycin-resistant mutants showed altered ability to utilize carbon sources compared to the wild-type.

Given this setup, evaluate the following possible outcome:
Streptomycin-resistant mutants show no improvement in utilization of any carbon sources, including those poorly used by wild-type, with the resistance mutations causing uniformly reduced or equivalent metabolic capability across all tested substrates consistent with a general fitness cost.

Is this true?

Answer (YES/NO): NO